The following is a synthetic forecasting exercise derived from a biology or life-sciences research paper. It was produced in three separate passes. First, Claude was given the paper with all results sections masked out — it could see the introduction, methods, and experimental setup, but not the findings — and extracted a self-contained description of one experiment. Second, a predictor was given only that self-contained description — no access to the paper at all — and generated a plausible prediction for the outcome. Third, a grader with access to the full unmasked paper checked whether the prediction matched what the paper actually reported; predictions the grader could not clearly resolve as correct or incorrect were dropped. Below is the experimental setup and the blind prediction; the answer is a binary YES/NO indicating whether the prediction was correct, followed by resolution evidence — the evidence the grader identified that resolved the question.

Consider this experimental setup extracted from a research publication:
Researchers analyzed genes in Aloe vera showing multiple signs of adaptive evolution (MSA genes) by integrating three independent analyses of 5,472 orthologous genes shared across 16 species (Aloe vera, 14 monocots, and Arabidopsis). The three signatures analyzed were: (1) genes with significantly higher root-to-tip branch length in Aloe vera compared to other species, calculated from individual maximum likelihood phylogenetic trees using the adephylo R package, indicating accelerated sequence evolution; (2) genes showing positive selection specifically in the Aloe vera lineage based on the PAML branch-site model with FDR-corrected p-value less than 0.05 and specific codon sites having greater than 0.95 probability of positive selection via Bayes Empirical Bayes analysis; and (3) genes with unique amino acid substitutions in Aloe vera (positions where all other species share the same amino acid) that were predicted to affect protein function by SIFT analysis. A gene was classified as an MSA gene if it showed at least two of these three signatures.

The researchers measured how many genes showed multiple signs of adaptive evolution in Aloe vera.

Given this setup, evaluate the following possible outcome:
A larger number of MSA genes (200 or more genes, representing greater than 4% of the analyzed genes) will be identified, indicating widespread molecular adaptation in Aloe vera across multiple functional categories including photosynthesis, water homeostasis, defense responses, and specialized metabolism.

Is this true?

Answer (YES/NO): NO